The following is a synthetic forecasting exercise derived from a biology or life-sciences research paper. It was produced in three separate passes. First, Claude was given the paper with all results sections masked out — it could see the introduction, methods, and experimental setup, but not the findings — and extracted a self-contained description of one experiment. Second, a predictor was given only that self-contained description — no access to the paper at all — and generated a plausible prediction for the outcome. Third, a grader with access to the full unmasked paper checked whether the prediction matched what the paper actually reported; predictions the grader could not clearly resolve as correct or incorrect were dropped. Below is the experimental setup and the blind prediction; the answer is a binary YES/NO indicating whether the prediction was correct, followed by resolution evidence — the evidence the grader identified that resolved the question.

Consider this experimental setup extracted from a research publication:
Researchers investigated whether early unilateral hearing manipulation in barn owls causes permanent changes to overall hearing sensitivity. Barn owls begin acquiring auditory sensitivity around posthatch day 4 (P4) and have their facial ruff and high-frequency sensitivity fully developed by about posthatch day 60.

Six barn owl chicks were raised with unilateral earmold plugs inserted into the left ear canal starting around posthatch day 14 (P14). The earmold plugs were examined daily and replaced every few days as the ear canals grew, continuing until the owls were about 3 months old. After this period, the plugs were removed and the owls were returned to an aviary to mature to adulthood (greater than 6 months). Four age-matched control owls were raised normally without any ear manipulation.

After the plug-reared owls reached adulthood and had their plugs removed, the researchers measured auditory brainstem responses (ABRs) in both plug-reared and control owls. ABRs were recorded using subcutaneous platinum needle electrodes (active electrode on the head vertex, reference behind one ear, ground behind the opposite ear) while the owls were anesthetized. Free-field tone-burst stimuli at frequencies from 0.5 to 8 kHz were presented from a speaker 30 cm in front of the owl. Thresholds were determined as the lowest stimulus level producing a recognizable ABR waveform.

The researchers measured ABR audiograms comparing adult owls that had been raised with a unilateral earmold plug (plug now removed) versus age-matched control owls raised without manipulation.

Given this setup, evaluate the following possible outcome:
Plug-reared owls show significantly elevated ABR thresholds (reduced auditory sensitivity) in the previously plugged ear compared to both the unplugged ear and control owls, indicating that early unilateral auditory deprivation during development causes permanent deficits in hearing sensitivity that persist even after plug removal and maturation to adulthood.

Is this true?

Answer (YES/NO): NO